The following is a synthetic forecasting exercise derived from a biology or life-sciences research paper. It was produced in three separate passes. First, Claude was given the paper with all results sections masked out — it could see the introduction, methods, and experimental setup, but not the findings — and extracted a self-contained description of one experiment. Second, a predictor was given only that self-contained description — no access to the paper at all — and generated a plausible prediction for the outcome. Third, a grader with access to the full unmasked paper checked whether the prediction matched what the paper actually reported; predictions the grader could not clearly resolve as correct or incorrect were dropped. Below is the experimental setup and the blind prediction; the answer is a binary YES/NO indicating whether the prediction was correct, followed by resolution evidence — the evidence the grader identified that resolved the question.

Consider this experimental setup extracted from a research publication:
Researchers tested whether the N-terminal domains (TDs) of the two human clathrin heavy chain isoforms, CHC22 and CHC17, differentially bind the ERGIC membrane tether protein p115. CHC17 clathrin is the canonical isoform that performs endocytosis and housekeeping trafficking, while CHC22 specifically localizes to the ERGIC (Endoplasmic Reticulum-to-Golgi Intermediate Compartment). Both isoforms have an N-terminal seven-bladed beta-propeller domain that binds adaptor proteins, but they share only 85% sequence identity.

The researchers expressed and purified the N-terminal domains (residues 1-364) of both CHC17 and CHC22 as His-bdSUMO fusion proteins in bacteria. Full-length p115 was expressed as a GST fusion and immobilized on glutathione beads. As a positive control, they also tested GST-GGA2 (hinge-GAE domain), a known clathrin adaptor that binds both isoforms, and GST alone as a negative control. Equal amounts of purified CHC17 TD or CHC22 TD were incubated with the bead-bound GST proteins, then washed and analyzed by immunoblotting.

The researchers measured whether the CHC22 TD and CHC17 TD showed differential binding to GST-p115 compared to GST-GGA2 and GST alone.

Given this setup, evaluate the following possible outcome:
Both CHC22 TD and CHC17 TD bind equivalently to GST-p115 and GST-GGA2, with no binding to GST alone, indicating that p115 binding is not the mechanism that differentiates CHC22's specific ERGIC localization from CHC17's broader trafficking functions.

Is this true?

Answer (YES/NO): NO